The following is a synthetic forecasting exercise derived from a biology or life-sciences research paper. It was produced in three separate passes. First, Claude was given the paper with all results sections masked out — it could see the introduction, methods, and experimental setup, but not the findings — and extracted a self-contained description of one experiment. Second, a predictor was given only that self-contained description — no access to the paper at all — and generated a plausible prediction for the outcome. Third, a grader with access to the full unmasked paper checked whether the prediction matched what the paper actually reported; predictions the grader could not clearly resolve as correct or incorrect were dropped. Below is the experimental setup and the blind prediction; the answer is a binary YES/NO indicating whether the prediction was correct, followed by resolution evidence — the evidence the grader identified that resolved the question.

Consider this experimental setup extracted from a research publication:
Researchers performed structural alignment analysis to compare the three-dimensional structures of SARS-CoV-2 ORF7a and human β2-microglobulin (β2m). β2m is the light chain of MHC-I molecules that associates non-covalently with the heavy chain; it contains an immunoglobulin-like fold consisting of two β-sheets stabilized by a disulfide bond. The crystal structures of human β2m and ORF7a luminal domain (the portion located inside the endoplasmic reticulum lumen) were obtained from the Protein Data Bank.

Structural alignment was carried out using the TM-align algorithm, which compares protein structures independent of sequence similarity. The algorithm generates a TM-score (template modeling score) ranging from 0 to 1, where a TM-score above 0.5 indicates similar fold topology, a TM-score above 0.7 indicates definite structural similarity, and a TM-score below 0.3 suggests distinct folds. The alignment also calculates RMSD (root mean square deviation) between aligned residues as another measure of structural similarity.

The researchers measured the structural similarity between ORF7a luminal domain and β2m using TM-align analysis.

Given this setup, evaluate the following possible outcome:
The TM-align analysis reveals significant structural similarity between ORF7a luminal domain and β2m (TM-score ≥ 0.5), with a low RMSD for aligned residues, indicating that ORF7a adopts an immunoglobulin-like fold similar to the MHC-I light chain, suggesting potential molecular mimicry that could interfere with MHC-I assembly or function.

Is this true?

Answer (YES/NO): NO